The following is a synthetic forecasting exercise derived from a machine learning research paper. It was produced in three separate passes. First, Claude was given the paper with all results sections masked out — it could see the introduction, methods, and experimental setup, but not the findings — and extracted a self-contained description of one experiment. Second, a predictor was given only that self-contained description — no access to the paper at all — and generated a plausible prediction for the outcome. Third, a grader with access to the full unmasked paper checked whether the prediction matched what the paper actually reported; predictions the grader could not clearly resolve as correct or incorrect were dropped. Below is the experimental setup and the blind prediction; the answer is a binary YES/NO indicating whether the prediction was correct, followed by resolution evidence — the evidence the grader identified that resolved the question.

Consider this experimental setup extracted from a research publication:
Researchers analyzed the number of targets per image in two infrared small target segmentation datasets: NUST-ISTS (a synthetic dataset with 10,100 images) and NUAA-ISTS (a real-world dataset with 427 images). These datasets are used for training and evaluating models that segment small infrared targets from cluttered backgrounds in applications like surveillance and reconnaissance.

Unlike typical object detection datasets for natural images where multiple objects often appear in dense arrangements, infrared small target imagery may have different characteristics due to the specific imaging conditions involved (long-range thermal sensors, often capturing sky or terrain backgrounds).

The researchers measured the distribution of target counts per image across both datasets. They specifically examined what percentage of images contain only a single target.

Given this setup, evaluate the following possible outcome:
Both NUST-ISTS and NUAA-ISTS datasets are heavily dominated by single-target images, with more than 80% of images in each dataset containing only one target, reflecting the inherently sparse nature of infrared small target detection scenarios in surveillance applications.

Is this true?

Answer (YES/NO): NO